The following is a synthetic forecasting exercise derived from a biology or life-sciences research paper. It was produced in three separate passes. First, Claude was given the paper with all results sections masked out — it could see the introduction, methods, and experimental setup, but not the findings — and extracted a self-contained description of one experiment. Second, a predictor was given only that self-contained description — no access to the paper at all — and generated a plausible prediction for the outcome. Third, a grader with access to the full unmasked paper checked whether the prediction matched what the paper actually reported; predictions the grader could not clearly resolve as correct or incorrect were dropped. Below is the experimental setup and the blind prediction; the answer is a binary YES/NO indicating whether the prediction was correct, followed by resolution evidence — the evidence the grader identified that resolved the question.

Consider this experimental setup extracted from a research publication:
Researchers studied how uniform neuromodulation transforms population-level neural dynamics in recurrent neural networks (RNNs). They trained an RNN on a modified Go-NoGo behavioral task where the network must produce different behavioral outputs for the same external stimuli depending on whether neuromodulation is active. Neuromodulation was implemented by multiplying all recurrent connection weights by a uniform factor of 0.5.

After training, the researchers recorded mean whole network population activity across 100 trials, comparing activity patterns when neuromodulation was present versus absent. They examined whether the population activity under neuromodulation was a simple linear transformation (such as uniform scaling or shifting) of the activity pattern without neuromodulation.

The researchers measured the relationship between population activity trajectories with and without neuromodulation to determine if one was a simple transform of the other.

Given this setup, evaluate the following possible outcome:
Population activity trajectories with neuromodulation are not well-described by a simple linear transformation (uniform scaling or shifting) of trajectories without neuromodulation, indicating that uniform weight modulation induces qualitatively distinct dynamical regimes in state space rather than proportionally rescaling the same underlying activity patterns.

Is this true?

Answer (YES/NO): YES